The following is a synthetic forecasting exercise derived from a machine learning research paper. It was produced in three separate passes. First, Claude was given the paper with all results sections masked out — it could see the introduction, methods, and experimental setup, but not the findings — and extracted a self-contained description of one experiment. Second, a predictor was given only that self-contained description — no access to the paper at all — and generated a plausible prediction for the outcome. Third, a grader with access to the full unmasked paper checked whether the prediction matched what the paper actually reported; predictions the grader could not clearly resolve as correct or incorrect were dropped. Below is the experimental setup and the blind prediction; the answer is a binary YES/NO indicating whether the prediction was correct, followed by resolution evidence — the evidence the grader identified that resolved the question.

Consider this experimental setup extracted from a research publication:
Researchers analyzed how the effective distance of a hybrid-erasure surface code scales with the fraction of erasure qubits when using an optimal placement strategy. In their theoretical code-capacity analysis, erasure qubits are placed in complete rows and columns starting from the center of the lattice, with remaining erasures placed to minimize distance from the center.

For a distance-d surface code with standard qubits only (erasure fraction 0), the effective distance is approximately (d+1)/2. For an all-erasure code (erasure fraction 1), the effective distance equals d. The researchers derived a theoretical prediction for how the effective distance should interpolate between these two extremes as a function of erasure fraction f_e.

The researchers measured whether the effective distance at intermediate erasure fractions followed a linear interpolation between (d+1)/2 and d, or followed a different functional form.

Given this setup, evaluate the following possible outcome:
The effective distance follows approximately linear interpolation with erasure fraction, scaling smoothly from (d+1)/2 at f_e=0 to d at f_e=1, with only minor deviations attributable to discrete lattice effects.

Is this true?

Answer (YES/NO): NO